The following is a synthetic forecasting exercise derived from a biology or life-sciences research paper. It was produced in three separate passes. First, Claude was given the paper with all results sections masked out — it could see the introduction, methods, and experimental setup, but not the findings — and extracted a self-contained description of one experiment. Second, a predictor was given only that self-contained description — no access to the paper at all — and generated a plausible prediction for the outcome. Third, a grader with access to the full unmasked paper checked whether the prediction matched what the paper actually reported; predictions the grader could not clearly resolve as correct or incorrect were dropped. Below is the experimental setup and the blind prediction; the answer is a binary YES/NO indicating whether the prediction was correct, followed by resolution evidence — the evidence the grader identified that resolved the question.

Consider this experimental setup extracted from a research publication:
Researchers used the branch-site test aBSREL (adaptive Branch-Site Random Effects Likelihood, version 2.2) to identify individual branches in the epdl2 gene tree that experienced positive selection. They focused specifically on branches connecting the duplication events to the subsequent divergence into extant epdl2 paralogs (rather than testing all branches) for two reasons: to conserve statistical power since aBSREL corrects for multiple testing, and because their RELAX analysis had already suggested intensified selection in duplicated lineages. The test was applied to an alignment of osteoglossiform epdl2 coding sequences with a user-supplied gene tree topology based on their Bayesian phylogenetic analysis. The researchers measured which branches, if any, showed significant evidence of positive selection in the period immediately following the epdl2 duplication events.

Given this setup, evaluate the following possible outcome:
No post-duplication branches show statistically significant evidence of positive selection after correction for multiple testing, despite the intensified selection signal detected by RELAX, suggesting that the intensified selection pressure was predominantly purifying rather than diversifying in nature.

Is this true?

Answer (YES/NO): NO